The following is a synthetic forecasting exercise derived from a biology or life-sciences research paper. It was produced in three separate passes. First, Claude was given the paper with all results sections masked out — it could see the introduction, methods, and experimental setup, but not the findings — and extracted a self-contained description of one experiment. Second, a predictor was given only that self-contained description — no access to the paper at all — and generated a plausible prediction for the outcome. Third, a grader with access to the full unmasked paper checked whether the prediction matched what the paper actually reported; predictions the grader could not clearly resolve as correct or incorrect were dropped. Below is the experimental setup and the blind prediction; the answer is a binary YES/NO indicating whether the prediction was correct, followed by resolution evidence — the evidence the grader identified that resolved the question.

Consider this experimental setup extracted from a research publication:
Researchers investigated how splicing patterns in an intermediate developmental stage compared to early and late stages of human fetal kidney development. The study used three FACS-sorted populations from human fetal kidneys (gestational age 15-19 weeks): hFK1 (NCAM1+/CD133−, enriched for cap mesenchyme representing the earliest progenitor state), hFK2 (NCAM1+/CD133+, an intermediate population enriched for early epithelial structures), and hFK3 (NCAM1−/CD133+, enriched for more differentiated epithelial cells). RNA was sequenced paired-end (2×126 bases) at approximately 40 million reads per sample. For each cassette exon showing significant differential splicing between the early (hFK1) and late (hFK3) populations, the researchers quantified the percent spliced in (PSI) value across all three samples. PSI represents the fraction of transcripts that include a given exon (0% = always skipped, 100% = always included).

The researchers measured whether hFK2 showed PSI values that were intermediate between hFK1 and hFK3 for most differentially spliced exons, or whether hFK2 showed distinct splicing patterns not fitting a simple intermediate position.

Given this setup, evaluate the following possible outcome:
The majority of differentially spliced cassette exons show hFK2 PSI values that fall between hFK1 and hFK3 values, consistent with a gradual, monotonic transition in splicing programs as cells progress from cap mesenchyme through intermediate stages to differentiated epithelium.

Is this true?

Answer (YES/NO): YES